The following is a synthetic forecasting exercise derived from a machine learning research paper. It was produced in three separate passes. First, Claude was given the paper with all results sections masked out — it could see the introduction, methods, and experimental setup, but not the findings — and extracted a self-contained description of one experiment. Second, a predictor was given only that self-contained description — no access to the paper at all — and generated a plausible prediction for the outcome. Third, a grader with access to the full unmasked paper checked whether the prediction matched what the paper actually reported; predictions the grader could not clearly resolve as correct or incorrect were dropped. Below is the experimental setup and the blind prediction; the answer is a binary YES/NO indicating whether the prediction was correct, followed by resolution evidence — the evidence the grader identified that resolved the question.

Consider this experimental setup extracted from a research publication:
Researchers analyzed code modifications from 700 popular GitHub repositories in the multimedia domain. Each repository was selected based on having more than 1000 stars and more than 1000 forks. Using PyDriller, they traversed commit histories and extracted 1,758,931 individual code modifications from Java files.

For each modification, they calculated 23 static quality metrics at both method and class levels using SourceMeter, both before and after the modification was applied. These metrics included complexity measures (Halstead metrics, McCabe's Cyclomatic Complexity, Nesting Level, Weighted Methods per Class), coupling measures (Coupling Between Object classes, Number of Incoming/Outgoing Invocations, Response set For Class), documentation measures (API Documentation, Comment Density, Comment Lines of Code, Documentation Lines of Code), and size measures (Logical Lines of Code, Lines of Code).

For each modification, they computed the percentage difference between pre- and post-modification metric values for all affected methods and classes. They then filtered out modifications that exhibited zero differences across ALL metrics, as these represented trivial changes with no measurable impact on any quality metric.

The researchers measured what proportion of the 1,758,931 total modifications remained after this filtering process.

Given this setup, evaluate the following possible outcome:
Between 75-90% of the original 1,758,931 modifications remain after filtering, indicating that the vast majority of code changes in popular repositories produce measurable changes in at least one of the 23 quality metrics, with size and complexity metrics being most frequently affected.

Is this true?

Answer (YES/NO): NO